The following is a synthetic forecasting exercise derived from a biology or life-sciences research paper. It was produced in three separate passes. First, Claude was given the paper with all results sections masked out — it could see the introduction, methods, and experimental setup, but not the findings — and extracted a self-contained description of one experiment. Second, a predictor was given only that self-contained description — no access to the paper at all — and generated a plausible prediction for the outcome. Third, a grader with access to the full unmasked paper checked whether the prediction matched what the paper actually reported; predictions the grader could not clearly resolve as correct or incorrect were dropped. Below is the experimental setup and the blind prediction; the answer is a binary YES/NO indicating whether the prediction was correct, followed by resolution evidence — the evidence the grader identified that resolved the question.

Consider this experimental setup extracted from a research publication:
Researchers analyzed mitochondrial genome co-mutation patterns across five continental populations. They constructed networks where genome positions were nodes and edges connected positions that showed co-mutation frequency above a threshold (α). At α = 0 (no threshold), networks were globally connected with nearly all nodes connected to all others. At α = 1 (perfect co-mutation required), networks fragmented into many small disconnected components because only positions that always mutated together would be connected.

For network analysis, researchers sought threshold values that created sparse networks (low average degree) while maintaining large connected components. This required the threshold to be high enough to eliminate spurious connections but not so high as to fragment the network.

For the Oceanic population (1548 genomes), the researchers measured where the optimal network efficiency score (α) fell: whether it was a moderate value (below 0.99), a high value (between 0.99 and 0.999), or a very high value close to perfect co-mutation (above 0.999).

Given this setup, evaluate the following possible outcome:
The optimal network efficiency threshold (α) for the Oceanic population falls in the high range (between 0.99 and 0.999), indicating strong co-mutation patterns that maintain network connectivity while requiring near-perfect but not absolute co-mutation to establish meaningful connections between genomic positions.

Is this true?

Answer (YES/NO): YES